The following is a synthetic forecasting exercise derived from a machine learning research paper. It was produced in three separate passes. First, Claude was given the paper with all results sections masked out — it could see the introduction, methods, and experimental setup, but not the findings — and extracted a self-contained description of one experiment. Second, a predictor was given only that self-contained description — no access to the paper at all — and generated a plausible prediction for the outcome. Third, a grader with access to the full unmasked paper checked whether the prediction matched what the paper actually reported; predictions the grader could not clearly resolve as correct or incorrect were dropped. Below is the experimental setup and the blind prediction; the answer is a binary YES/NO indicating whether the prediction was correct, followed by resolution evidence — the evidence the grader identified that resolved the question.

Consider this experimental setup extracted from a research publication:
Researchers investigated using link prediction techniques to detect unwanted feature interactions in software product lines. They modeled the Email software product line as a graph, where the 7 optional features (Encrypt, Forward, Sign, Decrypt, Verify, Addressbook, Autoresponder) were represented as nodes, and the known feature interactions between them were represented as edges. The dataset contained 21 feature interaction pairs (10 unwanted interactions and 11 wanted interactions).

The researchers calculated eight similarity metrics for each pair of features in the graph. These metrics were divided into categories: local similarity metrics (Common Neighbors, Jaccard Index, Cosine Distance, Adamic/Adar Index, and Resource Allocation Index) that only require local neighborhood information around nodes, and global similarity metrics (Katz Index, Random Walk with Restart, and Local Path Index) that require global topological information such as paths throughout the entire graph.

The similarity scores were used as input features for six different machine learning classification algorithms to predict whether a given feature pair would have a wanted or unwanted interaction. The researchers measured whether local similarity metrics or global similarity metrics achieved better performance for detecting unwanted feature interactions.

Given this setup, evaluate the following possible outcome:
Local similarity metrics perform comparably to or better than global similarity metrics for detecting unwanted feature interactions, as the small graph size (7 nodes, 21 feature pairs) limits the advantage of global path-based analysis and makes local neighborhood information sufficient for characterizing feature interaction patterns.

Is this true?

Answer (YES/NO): NO